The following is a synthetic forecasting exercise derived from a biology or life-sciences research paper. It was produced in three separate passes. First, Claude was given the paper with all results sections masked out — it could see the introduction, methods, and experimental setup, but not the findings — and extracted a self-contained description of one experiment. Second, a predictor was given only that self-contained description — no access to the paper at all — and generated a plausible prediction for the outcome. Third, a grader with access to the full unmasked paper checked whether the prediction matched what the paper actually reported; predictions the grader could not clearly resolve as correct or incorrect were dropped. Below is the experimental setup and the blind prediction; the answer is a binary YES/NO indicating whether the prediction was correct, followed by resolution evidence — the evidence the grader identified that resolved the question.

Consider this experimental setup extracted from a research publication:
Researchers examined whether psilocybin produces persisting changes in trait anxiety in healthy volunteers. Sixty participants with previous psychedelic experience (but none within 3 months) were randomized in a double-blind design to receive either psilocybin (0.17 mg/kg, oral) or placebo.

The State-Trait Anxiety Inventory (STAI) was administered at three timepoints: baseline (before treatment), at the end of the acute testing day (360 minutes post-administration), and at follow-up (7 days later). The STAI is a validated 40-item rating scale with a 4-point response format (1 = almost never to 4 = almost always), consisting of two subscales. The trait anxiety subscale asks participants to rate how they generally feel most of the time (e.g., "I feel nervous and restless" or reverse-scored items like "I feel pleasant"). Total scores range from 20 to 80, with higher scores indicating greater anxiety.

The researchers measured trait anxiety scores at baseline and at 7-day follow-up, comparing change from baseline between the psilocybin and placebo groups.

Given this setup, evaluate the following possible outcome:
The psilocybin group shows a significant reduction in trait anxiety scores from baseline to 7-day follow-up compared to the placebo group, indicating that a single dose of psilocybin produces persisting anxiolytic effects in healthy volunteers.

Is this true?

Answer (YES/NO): NO